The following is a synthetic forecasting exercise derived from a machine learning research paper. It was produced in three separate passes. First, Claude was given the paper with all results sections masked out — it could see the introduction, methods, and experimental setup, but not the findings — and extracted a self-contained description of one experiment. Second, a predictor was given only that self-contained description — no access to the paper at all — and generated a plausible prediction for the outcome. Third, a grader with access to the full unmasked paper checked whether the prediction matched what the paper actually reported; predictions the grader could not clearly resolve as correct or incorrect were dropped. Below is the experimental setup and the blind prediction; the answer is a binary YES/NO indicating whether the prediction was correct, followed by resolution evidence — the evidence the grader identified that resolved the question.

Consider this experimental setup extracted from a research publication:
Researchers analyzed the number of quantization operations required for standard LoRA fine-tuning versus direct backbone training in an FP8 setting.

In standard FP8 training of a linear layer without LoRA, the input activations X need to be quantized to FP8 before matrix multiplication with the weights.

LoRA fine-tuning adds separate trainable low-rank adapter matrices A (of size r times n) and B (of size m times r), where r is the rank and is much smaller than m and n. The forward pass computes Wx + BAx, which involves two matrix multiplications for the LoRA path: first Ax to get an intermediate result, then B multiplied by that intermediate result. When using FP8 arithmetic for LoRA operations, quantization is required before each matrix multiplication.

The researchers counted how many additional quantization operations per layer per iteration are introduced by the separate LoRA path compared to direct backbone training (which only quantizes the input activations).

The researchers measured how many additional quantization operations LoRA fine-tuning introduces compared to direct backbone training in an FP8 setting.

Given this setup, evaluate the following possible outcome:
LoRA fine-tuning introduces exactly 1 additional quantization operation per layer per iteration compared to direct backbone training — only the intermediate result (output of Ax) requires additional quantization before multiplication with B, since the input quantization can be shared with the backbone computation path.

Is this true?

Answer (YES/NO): NO